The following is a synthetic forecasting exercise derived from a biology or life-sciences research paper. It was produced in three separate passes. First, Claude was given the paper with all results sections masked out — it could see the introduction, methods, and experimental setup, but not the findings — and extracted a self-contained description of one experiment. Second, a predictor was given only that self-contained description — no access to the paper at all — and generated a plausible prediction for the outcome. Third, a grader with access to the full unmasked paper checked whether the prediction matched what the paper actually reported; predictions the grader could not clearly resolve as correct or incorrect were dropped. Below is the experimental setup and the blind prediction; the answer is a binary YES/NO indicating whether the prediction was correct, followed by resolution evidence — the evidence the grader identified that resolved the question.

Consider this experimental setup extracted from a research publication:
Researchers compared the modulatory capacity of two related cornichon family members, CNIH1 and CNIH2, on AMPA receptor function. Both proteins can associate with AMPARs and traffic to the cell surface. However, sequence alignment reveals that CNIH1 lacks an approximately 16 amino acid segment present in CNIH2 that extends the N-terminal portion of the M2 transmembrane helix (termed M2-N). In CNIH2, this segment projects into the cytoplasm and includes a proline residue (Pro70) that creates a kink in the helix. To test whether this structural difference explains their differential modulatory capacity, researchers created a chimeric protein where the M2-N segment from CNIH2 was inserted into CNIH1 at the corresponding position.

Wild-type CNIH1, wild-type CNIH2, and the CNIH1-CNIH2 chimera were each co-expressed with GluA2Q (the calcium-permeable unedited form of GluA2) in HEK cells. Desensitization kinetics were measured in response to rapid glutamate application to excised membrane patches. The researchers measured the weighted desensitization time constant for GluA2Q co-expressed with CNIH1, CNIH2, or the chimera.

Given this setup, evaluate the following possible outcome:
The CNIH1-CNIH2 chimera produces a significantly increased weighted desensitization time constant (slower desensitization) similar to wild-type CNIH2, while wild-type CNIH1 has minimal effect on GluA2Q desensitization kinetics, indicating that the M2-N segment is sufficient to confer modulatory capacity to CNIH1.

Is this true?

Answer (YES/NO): NO